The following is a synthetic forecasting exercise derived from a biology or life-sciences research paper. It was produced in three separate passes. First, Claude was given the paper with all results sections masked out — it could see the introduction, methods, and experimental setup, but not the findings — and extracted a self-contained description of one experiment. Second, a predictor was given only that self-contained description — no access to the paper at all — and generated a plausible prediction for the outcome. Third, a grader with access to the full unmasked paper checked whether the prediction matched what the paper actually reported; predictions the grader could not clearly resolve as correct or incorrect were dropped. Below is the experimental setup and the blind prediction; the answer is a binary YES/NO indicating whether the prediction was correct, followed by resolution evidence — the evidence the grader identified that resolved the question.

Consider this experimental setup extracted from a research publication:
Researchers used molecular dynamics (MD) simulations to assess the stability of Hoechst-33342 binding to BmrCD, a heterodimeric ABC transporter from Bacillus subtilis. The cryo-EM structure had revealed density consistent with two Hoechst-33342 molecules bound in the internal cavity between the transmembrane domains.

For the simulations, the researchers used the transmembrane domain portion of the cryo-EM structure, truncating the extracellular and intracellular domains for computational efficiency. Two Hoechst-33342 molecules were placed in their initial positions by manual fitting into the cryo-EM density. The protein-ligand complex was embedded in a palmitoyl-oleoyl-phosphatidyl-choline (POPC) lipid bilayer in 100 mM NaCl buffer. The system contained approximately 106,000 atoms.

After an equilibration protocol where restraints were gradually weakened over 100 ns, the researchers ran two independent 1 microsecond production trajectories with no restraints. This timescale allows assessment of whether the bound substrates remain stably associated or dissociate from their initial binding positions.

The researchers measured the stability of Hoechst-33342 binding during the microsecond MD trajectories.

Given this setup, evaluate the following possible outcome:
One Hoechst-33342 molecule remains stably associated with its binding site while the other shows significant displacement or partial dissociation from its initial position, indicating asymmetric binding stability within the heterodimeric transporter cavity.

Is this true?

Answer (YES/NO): NO